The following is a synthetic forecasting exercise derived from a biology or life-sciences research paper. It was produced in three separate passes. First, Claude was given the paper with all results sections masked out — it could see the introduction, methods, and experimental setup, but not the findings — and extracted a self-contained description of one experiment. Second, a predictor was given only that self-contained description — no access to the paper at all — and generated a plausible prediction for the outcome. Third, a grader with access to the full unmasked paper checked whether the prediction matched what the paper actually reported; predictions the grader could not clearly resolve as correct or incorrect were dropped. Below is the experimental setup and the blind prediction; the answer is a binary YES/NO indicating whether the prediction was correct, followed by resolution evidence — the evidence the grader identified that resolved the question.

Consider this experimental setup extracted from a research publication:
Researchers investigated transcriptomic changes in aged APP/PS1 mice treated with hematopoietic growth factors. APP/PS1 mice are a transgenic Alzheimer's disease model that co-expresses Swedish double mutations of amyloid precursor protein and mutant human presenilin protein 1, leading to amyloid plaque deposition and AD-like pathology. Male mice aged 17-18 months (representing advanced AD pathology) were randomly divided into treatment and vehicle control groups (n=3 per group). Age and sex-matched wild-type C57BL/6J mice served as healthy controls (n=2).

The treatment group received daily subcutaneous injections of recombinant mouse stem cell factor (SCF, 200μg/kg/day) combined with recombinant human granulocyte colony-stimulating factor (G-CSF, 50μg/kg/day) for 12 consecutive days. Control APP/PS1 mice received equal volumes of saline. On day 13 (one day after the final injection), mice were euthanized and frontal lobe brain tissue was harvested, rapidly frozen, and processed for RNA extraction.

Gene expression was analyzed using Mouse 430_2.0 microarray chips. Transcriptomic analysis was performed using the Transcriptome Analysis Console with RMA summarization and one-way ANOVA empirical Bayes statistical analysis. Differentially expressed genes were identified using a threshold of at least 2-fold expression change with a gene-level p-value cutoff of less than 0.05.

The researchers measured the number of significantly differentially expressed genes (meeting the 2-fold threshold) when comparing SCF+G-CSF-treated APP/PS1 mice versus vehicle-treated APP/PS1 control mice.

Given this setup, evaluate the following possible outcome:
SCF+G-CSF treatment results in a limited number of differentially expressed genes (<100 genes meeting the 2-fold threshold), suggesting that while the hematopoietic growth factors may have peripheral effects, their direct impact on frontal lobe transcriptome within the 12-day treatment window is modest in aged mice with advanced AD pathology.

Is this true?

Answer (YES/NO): YES